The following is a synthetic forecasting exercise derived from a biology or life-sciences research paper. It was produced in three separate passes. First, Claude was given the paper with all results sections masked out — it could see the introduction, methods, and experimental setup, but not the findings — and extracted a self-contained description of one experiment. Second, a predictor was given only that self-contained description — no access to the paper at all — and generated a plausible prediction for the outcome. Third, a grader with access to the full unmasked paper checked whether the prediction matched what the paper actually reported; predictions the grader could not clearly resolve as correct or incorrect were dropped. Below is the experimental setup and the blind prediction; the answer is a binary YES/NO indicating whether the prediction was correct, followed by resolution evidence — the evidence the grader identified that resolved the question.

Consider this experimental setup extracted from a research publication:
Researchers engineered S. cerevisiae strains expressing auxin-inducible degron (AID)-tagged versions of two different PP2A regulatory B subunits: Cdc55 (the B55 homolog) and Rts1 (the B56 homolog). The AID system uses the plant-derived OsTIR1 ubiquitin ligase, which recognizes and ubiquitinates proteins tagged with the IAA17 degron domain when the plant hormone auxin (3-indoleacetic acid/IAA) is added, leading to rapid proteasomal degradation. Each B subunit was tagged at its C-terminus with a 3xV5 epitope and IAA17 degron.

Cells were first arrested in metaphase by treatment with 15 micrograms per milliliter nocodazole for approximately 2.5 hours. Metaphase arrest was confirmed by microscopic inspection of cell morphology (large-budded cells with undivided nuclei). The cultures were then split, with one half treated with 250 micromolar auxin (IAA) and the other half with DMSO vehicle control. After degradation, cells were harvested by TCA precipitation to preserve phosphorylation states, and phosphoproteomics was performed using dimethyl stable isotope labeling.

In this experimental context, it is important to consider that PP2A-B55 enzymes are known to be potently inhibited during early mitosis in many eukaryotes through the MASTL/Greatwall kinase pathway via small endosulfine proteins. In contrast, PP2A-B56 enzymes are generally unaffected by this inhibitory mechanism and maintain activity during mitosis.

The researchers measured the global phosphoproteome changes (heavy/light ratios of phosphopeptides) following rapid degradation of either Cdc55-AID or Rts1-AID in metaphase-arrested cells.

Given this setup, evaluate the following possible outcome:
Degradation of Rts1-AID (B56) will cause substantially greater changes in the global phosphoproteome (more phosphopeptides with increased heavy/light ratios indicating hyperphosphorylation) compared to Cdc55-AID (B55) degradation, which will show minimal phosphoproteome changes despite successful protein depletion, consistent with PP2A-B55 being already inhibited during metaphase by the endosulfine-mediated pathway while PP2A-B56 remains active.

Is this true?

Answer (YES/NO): YES